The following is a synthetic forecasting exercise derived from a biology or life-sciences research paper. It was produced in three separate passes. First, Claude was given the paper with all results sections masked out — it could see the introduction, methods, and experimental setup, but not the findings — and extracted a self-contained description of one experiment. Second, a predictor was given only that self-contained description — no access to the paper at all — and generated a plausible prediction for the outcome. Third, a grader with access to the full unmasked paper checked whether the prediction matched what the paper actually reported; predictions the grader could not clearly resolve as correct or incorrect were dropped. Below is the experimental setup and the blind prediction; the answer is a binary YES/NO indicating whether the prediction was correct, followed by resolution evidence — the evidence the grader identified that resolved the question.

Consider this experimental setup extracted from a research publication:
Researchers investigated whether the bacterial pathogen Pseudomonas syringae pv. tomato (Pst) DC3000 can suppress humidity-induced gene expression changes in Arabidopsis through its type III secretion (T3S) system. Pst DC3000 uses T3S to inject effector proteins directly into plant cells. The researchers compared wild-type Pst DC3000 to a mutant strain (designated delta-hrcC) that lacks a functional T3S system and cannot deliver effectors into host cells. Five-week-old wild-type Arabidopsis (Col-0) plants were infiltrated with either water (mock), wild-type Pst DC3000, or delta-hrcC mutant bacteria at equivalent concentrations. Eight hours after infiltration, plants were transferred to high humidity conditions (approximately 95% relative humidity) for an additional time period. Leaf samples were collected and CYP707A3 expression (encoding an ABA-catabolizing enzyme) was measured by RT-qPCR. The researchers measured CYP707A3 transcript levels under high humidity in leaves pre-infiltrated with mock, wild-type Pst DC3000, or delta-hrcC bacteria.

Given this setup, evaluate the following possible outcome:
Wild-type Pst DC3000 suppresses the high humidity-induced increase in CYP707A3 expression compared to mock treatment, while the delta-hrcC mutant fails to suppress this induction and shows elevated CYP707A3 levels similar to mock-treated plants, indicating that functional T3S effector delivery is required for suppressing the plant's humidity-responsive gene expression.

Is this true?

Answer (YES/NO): YES